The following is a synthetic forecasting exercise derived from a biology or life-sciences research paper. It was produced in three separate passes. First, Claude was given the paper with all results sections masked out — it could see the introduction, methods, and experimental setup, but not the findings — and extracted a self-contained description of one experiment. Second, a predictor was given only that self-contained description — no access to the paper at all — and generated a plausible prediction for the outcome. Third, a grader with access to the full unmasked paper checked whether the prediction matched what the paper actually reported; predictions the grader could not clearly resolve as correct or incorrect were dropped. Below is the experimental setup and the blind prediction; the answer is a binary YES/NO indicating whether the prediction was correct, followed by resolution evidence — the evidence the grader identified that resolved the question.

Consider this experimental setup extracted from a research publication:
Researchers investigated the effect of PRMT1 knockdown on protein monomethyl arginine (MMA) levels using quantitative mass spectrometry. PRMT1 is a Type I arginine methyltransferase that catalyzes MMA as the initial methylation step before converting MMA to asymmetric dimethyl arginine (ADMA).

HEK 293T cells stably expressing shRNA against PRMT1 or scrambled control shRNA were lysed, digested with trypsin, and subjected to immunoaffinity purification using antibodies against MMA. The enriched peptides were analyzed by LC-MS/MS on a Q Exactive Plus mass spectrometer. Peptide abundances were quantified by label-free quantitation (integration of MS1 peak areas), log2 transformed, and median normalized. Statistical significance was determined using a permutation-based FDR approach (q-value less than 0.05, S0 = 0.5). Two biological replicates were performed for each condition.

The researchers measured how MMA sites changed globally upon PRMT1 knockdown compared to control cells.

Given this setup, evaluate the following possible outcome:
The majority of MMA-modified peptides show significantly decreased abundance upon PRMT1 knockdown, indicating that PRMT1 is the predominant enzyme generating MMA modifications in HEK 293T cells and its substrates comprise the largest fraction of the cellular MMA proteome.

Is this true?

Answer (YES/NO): NO